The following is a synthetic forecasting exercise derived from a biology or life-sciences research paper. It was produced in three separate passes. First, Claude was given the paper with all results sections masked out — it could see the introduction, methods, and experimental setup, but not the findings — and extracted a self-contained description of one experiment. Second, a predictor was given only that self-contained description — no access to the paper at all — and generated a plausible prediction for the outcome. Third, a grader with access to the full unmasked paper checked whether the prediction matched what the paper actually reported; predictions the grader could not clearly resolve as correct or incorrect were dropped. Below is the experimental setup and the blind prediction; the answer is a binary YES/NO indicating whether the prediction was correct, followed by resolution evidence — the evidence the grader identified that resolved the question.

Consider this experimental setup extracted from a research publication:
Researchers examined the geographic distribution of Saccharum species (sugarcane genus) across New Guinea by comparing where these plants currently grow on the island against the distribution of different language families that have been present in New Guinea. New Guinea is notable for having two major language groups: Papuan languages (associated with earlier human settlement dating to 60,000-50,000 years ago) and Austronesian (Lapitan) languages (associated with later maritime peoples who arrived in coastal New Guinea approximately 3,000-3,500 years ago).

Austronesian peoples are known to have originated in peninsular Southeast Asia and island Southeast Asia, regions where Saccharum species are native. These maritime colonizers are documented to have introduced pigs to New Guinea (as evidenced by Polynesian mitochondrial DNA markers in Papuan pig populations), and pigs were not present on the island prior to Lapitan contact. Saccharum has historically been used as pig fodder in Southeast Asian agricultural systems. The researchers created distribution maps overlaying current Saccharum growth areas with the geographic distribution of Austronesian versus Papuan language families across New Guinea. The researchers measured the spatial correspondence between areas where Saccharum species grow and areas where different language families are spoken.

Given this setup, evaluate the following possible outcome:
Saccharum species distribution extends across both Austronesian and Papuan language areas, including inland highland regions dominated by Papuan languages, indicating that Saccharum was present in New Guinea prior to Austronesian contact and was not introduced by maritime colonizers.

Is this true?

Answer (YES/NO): NO